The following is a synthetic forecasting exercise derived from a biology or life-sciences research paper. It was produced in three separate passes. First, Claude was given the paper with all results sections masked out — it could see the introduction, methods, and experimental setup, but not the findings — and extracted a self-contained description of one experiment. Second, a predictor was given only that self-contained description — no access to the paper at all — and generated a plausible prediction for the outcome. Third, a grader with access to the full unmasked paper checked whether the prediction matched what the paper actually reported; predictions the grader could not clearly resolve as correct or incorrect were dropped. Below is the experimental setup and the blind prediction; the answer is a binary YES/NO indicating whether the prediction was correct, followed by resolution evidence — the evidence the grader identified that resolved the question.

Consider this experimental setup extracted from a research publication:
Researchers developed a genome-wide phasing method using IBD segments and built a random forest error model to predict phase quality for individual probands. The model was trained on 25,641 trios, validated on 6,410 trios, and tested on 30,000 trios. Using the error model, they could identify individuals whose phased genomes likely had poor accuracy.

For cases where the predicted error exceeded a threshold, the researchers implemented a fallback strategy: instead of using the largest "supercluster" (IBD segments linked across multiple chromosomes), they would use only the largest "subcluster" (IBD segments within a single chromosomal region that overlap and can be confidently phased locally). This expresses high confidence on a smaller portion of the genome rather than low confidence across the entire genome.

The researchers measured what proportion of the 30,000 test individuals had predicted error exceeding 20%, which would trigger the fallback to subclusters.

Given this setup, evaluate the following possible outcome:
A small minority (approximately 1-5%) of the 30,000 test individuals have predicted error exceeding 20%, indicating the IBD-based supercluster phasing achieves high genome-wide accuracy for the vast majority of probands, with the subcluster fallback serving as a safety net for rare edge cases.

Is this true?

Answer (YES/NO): YES